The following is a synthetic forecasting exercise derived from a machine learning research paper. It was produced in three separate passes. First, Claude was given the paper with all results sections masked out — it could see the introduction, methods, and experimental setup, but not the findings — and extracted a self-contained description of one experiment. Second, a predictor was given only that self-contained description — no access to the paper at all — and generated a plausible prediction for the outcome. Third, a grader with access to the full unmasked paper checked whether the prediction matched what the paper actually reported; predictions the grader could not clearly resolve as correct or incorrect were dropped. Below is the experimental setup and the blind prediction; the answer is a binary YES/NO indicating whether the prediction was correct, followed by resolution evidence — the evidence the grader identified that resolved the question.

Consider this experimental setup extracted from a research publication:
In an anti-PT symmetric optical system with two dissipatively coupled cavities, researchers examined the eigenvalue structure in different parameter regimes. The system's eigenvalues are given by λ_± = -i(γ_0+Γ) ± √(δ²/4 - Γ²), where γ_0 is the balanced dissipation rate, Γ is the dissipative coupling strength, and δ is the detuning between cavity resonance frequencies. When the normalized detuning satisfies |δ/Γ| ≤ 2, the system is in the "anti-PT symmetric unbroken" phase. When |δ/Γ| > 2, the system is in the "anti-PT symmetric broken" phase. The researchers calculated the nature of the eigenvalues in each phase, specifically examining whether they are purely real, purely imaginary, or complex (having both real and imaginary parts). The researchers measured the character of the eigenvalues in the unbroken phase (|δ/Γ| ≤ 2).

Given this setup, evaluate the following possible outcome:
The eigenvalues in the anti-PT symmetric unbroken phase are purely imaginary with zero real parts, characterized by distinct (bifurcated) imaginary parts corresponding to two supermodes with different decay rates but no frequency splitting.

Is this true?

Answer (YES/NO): YES